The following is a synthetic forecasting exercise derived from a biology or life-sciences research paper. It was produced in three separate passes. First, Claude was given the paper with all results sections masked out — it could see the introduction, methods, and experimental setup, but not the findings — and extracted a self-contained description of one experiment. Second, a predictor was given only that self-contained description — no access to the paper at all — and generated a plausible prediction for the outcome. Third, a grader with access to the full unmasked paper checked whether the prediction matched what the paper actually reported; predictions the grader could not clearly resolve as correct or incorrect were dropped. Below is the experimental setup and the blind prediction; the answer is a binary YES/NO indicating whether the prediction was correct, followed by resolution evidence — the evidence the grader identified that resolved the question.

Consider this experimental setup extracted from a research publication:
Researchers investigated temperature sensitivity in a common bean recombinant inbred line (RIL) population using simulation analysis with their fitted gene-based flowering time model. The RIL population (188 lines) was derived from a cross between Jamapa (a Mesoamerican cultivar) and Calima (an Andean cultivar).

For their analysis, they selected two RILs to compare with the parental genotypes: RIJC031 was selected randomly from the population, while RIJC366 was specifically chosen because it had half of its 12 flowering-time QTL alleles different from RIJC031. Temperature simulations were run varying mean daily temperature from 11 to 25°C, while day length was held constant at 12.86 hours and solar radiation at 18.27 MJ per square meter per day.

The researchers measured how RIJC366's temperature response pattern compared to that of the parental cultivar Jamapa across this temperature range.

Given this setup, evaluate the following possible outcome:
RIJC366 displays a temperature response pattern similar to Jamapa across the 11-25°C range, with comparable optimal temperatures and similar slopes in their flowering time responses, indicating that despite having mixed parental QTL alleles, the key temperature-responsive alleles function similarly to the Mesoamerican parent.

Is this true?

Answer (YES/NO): YES